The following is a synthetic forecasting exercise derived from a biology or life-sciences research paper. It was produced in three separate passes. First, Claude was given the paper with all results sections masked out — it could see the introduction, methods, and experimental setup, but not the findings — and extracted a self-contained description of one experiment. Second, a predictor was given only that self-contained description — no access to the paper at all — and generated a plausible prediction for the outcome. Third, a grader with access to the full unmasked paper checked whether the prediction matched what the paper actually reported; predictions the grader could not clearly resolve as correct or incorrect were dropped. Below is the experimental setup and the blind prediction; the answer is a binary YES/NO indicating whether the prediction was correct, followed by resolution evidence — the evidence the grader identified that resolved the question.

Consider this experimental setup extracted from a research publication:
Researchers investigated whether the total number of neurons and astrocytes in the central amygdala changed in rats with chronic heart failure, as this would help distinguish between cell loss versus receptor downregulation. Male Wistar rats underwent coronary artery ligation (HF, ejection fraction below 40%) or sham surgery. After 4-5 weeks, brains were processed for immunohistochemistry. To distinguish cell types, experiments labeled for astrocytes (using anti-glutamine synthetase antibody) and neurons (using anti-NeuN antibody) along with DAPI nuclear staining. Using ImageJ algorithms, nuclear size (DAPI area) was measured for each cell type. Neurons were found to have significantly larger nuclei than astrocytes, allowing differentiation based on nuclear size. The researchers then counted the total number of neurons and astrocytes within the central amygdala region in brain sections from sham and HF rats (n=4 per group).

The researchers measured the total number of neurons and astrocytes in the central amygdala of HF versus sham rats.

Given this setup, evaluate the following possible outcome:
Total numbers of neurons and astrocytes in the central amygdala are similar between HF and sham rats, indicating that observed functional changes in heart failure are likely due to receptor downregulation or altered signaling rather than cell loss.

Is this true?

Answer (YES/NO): YES